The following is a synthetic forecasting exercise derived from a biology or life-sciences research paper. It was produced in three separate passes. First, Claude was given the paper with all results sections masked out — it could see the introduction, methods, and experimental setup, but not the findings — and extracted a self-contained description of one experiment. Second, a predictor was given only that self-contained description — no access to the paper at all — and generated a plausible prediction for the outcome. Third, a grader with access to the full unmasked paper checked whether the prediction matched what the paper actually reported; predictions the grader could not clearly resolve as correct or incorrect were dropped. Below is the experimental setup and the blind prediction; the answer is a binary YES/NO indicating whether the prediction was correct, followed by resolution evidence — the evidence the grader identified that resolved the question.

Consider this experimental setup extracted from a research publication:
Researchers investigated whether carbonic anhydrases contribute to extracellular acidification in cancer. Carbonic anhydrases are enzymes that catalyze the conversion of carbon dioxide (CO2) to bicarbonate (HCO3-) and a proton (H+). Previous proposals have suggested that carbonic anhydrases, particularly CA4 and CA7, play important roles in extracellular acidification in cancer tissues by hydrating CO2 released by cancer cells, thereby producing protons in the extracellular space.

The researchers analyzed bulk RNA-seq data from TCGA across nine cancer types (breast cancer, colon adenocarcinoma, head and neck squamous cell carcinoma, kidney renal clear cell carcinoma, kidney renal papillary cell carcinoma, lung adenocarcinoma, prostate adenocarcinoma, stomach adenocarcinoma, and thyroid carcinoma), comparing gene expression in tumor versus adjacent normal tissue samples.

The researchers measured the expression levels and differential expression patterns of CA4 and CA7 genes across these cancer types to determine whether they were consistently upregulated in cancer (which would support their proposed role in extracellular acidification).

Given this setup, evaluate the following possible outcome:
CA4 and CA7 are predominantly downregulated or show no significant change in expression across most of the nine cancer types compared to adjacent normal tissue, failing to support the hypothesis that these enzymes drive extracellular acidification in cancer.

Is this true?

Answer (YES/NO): YES